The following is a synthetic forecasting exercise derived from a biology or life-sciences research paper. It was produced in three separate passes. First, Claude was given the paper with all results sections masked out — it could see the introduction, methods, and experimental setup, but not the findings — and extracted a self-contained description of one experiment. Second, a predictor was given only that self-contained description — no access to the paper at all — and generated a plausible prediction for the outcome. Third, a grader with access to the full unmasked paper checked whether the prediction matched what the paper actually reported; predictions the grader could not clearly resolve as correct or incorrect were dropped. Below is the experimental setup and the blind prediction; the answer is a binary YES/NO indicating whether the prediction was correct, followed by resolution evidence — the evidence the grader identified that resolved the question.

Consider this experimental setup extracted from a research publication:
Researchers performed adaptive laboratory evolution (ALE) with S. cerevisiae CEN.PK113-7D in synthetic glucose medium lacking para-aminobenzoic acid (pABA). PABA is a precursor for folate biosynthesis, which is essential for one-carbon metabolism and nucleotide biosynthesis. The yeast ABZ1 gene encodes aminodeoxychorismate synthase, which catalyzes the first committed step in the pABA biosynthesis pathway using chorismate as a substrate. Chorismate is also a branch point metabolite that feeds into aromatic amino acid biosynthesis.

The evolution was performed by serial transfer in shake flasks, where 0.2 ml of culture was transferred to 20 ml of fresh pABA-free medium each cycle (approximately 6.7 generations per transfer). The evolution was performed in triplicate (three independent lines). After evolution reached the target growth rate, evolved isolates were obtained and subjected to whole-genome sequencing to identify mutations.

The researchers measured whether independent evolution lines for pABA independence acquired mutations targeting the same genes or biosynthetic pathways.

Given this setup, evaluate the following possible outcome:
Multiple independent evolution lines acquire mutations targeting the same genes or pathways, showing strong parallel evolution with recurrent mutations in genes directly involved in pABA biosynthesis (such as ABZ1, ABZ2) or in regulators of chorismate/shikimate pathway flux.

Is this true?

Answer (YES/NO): YES